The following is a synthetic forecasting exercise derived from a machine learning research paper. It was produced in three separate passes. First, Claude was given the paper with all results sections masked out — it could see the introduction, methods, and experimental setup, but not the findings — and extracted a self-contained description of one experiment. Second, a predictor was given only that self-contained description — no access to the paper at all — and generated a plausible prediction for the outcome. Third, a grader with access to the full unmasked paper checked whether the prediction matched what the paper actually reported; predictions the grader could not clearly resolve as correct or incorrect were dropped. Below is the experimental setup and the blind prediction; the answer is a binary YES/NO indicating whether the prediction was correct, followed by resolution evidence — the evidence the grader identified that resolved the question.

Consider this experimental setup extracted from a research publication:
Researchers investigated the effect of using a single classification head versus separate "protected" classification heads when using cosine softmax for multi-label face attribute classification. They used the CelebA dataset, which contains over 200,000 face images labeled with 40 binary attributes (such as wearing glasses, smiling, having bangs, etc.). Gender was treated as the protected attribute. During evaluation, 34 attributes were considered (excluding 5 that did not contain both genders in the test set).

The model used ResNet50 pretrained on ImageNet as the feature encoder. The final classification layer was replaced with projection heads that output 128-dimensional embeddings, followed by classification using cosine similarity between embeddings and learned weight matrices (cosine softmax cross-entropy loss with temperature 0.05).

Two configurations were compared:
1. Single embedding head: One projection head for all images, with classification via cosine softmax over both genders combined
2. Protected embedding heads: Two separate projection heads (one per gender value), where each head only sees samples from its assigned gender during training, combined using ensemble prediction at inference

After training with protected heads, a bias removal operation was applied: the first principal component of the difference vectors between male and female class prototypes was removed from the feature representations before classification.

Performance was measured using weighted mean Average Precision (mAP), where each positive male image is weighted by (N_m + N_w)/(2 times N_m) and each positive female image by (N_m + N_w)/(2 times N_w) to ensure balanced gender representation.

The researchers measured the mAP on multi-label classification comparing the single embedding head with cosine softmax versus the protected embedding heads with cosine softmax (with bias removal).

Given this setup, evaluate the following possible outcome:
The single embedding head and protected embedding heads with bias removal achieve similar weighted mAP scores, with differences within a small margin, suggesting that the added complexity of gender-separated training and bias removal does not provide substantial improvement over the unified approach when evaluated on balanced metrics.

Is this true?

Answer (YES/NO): NO